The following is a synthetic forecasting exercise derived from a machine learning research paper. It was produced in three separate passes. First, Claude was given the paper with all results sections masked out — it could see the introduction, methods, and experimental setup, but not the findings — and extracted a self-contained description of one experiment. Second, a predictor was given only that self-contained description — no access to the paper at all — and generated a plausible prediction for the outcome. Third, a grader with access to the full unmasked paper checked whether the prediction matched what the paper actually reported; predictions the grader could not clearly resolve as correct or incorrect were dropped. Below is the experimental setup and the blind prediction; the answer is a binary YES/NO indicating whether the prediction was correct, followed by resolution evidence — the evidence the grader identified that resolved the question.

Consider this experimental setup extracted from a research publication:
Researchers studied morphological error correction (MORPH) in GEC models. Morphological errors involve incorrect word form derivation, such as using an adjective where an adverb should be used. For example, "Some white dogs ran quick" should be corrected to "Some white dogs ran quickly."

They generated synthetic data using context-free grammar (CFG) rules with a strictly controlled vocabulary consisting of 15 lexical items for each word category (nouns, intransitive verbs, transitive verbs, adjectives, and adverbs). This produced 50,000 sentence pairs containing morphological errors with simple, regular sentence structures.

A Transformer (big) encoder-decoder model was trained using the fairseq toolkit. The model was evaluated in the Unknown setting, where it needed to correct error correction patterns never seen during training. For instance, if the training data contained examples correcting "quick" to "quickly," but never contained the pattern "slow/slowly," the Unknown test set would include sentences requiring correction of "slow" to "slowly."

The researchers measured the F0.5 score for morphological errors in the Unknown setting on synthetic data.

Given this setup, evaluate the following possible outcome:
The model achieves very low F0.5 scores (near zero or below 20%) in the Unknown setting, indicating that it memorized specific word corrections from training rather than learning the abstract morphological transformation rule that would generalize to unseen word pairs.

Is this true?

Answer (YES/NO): NO